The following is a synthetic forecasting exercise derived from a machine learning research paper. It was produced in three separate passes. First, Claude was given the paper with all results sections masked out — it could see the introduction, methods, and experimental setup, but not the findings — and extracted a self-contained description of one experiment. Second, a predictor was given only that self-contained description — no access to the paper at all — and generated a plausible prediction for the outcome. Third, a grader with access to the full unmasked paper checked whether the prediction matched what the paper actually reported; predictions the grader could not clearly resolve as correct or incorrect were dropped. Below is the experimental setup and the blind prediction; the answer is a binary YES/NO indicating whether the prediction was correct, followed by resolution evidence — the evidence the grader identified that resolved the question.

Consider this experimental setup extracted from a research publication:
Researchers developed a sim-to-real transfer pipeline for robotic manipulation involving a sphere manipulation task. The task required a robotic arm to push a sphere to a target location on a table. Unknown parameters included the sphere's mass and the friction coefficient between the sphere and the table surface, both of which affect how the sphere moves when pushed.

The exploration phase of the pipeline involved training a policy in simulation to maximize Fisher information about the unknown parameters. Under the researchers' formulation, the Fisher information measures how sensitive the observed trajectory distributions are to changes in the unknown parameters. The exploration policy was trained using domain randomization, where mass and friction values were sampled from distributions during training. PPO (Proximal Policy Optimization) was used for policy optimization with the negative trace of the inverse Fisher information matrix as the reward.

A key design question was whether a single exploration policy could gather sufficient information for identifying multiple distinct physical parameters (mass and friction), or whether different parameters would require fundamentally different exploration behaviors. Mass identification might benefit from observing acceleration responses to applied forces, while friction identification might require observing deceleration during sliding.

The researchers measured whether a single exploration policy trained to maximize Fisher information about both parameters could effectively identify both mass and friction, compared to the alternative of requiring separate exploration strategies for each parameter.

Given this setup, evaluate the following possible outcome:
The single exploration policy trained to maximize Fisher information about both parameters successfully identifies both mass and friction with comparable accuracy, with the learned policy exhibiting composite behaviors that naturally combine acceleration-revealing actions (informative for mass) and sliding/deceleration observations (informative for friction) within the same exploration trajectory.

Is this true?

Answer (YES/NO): NO